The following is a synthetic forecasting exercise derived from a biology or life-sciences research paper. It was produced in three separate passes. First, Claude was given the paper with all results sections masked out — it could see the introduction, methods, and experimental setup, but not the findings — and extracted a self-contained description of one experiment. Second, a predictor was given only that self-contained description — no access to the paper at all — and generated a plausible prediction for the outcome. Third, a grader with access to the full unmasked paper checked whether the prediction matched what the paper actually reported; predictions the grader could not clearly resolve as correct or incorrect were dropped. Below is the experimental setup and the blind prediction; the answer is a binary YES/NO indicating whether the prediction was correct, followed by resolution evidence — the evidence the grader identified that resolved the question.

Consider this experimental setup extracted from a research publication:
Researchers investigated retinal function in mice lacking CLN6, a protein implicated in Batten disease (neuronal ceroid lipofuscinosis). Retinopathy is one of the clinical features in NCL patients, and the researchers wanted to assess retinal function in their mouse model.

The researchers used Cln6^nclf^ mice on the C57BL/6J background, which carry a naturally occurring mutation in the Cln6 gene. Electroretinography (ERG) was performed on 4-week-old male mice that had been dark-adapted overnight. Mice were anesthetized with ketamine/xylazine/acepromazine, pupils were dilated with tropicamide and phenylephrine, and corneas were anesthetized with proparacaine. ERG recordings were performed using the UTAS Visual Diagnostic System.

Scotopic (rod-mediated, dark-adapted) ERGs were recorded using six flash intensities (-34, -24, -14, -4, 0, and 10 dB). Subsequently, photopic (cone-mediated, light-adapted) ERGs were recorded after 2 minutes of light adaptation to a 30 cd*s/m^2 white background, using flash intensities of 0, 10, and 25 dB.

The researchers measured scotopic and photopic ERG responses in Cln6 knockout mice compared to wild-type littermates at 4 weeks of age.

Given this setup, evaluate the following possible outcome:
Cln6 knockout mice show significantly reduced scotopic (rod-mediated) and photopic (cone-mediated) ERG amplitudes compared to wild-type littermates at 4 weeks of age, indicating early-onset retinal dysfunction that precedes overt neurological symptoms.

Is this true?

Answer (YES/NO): YES